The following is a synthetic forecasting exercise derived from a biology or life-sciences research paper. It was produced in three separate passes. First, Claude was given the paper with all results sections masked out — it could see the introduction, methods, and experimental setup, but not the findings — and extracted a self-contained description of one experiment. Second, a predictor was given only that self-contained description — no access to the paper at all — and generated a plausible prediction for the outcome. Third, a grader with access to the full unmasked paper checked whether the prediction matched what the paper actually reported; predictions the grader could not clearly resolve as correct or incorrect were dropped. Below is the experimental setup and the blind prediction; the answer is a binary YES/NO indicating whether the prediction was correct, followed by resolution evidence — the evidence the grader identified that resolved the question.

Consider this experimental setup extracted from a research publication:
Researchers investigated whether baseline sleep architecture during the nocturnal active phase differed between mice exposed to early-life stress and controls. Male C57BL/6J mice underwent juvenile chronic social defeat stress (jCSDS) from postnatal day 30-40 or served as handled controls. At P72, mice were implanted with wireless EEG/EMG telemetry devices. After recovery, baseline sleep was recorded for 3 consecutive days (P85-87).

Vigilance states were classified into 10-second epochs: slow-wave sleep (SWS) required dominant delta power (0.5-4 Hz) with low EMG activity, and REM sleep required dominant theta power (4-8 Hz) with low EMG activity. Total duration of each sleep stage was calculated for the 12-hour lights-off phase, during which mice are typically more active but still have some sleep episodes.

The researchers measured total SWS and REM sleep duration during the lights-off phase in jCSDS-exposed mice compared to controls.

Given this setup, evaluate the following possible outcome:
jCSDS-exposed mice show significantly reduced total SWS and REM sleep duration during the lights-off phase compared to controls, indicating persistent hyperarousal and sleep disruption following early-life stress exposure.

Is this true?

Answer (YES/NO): NO